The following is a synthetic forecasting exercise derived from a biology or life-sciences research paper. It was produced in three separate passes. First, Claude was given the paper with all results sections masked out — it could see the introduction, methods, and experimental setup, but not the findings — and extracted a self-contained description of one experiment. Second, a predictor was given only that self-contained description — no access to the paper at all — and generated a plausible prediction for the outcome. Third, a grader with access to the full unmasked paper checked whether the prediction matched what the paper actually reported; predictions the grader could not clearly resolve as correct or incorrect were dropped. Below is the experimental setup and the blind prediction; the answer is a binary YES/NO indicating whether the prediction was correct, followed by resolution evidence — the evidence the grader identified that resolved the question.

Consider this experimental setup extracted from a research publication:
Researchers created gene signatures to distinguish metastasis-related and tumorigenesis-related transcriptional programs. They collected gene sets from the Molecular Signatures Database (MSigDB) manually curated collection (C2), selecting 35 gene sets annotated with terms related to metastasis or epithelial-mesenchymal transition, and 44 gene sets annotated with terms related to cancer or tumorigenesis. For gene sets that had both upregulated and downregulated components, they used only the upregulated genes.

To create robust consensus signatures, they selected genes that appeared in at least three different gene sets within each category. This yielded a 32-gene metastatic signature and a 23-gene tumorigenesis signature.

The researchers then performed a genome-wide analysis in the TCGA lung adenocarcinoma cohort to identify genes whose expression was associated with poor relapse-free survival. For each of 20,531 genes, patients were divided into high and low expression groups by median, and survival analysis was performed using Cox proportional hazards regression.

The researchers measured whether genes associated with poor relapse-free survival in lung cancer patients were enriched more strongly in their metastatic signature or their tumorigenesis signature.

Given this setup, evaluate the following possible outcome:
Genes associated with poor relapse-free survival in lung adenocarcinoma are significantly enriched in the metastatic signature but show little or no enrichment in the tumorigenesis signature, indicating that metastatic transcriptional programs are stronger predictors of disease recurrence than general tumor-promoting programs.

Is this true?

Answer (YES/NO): NO